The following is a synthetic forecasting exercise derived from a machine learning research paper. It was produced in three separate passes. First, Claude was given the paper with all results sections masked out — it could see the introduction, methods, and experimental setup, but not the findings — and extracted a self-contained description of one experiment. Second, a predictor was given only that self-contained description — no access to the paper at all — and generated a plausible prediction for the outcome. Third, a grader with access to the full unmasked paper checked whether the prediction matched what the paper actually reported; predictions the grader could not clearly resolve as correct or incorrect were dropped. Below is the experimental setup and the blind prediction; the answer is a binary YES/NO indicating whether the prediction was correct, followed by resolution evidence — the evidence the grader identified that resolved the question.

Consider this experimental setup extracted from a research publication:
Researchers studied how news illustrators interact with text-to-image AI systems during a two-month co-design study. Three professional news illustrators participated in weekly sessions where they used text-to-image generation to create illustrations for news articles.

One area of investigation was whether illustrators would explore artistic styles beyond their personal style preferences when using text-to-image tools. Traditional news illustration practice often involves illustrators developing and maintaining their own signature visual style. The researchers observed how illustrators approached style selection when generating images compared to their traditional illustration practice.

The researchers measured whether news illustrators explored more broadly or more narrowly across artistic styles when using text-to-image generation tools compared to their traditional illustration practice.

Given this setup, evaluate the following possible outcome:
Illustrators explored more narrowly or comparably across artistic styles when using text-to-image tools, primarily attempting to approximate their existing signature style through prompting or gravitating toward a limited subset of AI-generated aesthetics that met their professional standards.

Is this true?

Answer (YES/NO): NO